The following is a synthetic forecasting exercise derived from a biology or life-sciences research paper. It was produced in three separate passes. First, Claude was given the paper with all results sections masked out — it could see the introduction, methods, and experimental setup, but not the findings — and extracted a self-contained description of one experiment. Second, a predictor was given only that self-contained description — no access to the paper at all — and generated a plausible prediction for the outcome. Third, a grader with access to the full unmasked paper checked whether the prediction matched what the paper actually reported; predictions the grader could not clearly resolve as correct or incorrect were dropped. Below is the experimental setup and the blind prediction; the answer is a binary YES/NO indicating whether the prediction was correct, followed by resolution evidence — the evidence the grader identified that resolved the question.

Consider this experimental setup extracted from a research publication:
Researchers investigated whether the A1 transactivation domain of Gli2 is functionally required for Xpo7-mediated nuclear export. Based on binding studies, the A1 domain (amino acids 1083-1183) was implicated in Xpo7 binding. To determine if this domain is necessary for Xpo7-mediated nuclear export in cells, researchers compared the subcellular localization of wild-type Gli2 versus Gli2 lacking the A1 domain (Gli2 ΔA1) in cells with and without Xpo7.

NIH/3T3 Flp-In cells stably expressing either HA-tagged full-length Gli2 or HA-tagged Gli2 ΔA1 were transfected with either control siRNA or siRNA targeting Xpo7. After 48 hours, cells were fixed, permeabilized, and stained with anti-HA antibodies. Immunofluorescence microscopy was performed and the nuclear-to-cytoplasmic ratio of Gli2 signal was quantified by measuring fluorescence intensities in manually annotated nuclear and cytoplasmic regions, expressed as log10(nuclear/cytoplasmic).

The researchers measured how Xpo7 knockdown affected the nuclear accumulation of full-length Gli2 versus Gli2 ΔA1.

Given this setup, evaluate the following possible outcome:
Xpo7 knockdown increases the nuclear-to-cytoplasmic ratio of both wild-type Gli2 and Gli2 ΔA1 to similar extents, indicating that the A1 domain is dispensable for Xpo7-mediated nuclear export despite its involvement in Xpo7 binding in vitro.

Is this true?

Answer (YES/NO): NO